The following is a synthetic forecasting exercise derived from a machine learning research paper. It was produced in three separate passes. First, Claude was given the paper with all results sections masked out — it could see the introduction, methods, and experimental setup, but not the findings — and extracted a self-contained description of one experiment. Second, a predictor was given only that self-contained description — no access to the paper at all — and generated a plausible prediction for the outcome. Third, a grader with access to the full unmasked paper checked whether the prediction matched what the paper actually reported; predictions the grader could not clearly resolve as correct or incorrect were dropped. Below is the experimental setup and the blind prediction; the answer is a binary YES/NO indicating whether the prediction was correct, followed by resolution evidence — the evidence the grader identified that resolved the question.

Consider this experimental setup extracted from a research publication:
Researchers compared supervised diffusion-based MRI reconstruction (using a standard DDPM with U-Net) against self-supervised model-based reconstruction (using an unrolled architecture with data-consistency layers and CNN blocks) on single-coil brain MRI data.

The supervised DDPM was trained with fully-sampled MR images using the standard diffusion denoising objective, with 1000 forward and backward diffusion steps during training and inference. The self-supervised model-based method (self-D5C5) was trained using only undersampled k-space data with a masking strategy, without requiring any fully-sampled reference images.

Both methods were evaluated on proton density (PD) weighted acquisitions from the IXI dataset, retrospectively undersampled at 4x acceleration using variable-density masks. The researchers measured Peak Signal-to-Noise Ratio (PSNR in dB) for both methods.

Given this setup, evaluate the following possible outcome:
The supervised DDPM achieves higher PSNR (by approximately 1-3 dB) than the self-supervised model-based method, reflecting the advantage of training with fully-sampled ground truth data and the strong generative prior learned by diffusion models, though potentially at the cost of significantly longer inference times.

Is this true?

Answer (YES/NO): NO